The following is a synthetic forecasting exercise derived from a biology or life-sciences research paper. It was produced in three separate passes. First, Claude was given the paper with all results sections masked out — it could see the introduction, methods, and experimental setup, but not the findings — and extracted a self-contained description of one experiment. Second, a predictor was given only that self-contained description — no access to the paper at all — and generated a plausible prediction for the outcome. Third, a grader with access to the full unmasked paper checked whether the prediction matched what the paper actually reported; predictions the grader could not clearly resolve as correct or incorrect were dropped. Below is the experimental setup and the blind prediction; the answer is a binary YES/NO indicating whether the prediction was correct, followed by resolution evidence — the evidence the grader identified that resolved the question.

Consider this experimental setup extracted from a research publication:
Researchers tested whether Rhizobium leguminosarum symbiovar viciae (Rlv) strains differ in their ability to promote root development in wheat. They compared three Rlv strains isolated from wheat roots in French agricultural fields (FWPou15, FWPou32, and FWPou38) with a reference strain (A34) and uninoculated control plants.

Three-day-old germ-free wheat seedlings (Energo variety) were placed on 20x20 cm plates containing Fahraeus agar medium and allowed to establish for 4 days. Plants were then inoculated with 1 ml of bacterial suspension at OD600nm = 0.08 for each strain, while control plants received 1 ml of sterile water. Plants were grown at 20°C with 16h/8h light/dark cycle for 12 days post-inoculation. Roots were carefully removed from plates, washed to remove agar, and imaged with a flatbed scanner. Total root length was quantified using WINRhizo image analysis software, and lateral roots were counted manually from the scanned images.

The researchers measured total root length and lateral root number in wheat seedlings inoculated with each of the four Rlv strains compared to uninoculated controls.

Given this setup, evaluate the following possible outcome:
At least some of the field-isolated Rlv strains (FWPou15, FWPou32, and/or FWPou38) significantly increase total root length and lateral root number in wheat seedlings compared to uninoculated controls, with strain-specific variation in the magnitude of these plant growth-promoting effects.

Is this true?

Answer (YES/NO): YES